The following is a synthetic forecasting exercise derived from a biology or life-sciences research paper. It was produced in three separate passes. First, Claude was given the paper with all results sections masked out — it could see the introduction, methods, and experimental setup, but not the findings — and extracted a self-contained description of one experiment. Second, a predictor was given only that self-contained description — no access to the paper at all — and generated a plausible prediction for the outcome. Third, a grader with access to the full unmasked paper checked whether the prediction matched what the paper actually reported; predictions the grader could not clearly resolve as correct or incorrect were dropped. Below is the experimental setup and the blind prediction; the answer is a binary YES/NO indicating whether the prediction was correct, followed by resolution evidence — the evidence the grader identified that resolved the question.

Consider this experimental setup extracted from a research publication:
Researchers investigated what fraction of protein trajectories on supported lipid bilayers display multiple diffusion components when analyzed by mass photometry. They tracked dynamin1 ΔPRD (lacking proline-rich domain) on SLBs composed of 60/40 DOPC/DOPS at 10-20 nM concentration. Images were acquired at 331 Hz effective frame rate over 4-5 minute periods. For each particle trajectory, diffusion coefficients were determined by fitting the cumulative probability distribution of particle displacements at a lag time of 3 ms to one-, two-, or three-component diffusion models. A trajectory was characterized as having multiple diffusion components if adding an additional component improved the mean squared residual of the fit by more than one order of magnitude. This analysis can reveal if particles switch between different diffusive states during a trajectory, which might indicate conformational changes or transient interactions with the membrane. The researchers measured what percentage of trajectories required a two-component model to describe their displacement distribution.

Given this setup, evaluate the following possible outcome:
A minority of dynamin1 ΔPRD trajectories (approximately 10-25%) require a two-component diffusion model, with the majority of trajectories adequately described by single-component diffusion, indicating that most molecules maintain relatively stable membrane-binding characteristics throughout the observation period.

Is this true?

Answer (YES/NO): NO